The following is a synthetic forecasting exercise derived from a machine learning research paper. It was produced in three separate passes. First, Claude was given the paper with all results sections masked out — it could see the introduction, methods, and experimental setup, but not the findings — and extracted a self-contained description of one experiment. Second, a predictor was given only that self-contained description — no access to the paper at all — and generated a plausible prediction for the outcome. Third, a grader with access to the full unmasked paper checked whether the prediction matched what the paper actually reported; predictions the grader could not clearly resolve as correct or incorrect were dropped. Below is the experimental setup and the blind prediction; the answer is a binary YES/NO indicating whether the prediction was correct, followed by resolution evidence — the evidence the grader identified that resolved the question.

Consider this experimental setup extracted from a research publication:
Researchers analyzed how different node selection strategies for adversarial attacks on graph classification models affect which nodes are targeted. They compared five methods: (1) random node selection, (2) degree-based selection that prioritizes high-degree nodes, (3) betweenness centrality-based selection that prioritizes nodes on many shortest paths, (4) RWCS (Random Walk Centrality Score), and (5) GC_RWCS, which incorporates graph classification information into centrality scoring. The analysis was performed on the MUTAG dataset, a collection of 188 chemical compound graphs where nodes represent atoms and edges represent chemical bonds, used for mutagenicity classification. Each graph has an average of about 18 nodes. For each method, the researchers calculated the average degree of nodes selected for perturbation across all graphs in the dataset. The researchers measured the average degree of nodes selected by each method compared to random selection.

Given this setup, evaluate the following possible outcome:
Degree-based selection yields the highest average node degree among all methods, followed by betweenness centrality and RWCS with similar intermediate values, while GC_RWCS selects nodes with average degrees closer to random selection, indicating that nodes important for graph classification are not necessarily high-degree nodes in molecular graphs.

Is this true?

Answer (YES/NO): YES